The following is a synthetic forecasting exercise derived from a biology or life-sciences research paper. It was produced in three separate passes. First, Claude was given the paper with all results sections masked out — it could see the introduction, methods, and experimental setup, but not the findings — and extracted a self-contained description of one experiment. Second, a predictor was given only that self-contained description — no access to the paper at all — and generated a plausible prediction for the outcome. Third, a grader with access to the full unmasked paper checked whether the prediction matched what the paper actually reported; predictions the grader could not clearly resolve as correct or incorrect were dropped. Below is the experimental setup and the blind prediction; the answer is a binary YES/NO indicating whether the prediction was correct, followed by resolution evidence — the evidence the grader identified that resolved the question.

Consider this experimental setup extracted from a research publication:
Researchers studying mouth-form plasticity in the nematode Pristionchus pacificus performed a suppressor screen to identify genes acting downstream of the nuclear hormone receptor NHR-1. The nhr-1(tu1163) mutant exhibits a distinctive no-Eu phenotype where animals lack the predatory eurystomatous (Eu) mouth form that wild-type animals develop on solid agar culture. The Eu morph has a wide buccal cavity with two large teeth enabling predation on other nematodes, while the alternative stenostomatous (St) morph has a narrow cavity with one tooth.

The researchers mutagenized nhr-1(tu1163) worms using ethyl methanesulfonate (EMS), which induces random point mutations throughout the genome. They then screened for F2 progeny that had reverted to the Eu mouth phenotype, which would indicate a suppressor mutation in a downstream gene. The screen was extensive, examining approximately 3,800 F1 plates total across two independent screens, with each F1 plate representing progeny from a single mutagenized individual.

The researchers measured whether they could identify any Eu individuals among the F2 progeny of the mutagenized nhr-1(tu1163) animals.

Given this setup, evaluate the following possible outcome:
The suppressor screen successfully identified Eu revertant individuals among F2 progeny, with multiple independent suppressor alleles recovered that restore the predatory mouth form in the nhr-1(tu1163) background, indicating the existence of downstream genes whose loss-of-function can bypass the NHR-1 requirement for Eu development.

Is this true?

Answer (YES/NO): NO